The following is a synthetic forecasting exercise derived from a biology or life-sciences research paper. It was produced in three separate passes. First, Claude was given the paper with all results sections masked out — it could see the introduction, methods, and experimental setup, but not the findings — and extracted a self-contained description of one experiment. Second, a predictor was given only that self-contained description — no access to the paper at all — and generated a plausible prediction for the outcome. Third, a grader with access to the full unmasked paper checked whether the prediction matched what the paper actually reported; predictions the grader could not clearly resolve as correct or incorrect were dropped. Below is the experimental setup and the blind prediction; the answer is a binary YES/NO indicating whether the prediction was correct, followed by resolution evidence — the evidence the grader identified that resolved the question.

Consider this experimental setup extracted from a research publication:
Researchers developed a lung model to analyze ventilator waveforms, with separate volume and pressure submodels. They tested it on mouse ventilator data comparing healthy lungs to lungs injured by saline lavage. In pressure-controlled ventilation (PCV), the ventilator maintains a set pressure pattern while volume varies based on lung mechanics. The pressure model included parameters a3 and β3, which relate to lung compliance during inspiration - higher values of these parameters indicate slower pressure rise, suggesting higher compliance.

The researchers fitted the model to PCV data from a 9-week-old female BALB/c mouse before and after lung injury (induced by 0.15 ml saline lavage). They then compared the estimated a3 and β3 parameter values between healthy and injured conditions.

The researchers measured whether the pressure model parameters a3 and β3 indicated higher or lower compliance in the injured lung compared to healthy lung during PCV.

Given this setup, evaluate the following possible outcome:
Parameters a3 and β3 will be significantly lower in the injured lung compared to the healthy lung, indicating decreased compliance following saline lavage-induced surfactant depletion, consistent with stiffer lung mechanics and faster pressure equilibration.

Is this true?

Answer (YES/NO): NO